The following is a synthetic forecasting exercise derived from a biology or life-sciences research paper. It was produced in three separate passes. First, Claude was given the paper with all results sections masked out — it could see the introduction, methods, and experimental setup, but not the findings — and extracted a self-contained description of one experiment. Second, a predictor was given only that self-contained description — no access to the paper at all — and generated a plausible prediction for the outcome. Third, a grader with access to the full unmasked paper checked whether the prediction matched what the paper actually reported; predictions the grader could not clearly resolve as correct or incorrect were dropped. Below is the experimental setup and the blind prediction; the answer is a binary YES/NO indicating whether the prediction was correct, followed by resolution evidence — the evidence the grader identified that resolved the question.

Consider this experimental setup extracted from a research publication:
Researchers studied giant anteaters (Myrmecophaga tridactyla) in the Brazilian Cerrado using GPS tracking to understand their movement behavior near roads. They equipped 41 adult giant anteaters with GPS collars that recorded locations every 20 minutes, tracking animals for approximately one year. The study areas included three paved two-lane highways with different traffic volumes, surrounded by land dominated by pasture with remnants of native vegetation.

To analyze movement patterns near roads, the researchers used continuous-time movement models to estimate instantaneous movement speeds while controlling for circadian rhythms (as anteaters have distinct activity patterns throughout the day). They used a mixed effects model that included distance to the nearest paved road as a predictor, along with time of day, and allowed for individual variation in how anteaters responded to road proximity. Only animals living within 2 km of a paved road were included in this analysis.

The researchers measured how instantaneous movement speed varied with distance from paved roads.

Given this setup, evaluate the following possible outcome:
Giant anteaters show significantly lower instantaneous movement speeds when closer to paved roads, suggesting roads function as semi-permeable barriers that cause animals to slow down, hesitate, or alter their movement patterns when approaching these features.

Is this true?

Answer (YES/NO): YES